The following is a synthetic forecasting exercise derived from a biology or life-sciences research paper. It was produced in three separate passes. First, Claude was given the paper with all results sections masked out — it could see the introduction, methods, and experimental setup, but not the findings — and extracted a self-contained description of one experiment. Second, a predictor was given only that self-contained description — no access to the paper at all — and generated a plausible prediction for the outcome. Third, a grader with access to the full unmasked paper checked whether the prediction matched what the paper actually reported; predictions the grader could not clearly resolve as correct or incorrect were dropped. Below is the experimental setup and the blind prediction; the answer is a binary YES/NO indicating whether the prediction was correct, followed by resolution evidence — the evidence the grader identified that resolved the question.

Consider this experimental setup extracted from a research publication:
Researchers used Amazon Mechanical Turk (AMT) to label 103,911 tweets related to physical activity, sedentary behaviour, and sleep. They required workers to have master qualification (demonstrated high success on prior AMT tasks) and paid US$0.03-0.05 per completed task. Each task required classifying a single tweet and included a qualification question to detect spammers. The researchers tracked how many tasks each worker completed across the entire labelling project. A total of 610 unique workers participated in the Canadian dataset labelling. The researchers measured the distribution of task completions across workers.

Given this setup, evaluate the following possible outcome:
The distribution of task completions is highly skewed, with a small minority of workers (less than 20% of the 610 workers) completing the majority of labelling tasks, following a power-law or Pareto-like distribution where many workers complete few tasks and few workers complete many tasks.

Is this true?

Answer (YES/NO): YES